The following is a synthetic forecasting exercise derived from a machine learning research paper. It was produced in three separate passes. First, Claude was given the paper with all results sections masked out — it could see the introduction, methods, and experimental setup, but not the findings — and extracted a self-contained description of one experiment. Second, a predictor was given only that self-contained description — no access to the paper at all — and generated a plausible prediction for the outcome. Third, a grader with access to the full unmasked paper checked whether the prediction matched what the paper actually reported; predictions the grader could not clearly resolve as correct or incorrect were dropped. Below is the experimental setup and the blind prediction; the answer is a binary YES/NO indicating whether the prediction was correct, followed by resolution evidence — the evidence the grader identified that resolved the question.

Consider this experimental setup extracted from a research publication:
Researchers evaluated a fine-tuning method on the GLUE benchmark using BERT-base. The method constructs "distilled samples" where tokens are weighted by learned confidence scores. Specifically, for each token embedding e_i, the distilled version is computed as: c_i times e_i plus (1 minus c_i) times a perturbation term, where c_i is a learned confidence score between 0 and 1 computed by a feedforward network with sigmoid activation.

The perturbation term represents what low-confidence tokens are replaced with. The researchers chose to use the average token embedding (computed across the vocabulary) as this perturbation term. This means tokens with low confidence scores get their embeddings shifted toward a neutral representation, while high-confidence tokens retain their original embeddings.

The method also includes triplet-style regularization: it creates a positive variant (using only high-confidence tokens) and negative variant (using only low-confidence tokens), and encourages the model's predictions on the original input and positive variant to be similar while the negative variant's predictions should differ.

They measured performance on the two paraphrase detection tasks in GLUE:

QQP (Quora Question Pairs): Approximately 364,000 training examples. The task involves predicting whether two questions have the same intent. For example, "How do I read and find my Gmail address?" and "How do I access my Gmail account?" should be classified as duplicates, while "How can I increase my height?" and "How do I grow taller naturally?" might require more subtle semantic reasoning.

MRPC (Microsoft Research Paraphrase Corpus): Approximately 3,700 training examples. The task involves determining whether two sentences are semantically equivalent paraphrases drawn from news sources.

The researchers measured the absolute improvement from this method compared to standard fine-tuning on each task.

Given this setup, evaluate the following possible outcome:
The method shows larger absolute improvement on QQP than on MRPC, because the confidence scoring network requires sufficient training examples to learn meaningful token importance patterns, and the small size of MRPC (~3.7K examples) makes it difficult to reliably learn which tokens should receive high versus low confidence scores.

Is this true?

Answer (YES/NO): NO